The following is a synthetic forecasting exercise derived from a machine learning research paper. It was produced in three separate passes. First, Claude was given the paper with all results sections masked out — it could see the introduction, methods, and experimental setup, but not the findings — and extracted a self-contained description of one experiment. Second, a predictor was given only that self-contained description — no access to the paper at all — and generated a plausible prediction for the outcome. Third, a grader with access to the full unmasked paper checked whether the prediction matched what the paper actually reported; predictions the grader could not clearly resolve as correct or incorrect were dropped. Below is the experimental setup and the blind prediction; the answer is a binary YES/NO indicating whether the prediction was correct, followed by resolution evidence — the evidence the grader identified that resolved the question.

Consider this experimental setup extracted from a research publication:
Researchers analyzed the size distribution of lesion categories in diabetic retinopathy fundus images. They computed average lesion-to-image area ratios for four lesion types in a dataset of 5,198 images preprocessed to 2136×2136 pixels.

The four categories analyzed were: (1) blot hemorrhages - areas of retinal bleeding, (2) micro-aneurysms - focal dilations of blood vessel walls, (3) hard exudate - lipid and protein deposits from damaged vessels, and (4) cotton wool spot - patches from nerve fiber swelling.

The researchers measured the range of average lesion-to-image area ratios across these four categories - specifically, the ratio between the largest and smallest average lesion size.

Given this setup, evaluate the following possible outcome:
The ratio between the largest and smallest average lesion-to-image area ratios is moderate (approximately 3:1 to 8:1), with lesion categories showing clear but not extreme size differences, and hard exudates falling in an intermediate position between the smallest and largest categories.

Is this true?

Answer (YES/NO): NO